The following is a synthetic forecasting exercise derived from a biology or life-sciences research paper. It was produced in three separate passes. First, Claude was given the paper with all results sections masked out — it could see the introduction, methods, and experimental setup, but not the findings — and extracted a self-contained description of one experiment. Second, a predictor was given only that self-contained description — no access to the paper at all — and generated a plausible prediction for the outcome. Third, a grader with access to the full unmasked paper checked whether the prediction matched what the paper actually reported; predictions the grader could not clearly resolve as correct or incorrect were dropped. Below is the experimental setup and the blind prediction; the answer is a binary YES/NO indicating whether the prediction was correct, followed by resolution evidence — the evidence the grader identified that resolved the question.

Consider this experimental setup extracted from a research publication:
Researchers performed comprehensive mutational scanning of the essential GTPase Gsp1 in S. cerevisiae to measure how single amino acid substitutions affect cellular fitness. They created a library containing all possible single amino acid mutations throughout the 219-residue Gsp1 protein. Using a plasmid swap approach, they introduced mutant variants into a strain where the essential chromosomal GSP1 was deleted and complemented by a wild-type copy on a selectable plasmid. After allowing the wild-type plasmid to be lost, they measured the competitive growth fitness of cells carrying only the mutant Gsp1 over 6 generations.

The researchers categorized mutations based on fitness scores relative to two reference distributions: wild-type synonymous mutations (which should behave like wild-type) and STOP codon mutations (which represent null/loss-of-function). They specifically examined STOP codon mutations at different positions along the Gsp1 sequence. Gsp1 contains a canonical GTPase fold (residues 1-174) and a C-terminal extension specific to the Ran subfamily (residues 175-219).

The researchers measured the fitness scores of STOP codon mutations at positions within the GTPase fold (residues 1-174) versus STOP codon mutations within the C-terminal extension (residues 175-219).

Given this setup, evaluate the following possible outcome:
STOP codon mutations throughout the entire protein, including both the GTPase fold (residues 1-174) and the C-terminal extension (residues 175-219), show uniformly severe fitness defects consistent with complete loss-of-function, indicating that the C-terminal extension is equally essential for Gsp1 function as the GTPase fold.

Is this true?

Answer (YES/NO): NO